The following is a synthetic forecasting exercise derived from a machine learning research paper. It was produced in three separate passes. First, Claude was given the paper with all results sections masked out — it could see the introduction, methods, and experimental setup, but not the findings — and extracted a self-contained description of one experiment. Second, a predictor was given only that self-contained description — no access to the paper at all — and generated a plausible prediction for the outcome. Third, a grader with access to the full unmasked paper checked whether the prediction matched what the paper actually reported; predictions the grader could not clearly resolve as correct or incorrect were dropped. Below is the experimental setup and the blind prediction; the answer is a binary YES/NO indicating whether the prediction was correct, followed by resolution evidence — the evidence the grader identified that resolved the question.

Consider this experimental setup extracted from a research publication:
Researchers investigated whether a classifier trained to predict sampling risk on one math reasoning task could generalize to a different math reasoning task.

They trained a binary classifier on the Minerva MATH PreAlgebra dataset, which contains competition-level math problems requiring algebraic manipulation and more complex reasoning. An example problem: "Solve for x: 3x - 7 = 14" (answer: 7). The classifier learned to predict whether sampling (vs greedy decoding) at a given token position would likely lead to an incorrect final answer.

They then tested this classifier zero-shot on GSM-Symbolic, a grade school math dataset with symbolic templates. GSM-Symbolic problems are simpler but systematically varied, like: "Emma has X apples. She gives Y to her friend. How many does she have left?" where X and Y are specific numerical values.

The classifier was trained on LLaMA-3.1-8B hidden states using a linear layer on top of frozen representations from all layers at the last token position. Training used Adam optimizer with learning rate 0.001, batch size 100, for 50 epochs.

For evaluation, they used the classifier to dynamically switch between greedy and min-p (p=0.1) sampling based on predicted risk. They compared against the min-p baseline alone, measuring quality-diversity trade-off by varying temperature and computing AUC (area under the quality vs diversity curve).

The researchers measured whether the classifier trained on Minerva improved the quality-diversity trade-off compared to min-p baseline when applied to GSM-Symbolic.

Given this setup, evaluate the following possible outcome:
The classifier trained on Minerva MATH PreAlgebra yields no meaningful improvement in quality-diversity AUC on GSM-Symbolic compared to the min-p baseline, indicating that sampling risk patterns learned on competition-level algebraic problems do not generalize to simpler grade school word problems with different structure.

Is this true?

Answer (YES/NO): NO